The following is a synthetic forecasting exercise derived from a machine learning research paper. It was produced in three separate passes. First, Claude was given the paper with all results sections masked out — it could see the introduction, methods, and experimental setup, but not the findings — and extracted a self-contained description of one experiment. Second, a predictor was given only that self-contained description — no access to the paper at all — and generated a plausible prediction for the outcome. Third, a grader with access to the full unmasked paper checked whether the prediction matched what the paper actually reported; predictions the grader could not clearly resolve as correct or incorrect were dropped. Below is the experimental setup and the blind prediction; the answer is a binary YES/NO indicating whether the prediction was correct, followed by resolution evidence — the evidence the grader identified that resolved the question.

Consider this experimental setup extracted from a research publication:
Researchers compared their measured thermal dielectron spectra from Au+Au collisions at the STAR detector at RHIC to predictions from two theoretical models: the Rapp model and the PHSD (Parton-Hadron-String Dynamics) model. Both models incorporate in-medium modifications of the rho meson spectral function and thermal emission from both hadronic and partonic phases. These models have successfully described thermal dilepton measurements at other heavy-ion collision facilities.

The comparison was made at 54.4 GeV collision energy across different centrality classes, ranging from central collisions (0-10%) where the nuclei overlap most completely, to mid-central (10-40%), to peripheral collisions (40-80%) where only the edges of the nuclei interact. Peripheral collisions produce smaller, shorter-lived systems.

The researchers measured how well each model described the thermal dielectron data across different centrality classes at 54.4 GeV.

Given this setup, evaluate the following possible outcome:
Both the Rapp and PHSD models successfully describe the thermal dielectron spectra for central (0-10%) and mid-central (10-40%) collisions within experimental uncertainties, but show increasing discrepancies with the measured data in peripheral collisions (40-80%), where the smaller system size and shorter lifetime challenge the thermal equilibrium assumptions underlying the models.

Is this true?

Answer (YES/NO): NO